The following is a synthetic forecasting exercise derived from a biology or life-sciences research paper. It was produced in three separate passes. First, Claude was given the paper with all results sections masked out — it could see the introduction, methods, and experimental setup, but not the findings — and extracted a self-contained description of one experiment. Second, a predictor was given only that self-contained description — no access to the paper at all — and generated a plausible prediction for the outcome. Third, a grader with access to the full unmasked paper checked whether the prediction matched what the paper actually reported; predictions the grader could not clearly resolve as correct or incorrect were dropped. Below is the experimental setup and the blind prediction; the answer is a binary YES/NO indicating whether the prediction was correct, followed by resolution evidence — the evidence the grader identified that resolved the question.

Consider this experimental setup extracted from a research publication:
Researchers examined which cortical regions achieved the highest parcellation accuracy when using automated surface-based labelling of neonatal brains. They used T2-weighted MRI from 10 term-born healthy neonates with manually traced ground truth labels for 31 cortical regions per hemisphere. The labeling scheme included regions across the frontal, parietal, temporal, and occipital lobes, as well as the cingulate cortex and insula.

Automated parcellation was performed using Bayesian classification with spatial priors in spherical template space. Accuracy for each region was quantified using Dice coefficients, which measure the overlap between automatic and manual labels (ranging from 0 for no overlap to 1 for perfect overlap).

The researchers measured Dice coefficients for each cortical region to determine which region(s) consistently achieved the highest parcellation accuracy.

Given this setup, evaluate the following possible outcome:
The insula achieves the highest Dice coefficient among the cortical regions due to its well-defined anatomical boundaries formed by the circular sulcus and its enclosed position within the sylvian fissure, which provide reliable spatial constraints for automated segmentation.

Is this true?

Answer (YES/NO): YES